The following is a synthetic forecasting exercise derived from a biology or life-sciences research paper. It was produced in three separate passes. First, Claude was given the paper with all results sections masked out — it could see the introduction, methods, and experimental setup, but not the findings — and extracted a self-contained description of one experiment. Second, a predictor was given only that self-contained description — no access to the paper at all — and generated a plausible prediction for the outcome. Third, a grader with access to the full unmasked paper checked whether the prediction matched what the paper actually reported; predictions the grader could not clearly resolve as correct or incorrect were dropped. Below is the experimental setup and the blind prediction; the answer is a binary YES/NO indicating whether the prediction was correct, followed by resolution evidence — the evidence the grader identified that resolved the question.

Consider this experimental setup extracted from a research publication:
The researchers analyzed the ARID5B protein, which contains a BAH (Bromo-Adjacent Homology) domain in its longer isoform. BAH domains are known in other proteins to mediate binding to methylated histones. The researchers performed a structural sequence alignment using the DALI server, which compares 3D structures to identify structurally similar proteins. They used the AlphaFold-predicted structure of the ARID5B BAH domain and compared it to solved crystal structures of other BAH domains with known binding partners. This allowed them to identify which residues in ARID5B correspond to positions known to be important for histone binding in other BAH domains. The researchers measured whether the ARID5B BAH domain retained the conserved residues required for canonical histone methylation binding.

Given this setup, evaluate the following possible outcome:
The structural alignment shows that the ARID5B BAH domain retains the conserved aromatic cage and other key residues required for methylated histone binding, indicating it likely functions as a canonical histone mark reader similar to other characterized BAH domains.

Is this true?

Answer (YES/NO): NO